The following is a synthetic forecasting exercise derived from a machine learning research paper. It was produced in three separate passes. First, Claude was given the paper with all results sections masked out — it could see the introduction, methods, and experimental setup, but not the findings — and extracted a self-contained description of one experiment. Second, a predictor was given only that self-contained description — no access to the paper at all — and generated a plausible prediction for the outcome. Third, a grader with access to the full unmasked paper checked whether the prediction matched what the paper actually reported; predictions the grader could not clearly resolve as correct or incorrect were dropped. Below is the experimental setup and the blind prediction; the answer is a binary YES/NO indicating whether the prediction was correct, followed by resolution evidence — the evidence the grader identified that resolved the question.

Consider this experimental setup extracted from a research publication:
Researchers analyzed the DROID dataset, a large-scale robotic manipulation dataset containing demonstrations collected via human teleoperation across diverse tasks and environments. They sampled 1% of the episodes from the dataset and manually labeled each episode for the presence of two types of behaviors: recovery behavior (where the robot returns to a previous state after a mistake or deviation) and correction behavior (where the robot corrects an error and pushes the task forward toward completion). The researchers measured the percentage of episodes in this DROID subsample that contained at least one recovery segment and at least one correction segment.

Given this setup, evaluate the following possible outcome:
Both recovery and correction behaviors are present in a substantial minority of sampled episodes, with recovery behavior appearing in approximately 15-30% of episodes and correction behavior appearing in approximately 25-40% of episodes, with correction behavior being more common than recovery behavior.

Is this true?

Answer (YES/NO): NO